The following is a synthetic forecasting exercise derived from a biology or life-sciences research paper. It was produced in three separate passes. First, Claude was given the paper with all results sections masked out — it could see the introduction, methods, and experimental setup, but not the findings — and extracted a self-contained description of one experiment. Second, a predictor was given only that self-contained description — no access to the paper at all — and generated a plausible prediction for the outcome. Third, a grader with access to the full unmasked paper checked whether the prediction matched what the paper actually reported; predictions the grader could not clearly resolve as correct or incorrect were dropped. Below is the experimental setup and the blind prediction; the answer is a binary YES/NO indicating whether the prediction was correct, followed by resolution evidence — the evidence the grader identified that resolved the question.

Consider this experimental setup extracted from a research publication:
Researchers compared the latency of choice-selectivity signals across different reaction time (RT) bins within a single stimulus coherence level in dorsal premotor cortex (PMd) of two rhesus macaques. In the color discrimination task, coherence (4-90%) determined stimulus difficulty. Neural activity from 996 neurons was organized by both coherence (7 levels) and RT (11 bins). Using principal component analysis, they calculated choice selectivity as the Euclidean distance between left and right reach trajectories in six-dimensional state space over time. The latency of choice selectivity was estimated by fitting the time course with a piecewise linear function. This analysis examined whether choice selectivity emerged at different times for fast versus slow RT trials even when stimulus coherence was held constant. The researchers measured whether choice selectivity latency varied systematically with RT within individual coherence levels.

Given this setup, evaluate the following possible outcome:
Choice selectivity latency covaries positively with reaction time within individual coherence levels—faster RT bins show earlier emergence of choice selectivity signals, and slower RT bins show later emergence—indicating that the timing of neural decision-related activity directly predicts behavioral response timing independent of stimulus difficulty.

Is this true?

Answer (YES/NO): YES